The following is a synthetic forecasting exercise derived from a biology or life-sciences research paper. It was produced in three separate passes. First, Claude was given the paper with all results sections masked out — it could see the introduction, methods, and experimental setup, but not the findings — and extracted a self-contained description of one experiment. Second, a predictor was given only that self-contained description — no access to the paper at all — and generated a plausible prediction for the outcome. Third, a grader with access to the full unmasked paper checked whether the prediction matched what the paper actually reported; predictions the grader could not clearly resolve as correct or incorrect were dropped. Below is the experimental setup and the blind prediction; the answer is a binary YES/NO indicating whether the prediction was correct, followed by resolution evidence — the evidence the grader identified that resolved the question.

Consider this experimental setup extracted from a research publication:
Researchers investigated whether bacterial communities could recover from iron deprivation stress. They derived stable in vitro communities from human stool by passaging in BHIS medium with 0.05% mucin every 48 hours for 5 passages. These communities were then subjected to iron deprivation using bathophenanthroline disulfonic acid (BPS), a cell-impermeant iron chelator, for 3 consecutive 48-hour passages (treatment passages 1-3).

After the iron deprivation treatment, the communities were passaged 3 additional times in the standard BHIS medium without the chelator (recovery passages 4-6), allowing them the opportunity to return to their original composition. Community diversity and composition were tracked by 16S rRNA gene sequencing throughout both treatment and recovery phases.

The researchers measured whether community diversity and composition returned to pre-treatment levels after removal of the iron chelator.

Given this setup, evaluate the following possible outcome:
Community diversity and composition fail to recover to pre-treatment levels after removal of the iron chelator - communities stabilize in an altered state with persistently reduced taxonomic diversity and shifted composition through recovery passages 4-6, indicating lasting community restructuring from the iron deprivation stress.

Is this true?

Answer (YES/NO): YES